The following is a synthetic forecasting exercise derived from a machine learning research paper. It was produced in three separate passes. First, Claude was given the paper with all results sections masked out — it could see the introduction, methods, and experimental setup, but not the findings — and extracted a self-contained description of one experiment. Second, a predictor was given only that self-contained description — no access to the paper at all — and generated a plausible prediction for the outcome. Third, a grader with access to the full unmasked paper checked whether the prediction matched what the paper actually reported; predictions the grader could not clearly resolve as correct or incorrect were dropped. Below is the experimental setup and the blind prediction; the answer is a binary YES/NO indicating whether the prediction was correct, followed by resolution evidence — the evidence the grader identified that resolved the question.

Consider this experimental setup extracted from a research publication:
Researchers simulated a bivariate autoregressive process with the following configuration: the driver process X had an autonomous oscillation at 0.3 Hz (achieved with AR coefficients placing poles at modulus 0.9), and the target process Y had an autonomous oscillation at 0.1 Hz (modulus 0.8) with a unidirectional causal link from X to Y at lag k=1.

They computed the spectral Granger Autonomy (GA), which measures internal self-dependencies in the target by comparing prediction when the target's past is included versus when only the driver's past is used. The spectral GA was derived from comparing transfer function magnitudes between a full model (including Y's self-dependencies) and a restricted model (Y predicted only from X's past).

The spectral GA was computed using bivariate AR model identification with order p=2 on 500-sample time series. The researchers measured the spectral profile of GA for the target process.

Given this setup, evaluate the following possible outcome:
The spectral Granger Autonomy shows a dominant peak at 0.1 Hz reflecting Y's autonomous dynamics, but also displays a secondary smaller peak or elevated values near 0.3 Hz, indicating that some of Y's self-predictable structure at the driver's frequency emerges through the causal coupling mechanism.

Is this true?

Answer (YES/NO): NO